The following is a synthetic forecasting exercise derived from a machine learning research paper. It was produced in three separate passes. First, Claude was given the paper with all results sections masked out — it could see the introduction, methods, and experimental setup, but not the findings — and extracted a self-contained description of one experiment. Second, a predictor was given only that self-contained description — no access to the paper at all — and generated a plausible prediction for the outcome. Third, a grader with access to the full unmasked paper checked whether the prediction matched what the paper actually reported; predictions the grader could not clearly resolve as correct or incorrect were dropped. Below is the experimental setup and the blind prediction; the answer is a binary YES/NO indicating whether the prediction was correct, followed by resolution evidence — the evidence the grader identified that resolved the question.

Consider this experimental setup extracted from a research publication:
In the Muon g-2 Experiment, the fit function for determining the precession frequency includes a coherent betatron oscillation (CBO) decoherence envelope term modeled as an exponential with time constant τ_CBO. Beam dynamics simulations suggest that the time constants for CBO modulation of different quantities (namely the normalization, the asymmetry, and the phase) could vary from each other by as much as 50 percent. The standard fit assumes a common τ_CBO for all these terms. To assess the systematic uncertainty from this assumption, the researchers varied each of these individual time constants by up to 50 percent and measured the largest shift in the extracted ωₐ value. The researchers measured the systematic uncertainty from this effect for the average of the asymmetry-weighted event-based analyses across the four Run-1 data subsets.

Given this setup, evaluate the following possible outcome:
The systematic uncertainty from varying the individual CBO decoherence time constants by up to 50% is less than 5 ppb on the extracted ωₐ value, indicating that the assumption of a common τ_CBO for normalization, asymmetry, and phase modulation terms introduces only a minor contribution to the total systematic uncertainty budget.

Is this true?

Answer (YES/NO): NO